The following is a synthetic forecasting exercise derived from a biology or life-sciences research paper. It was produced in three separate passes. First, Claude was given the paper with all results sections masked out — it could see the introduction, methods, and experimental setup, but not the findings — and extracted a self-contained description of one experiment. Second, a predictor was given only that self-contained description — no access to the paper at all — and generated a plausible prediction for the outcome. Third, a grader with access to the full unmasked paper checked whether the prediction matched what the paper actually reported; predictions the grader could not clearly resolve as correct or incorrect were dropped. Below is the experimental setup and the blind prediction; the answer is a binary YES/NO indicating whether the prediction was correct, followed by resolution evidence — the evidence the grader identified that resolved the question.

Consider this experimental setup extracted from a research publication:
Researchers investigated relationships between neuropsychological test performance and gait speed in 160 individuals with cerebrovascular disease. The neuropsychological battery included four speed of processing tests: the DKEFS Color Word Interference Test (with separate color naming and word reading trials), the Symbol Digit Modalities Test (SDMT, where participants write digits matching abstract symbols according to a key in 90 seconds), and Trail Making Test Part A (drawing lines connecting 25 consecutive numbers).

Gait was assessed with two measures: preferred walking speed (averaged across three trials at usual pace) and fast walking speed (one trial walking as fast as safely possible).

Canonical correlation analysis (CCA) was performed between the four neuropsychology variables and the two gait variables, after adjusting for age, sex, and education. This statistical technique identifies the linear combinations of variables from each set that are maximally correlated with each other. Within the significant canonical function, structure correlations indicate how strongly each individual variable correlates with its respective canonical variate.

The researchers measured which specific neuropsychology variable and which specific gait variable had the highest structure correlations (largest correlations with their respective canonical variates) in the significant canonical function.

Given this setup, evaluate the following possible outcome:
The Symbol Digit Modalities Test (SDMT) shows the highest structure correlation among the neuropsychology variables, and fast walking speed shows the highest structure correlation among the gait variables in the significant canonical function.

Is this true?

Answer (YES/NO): NO